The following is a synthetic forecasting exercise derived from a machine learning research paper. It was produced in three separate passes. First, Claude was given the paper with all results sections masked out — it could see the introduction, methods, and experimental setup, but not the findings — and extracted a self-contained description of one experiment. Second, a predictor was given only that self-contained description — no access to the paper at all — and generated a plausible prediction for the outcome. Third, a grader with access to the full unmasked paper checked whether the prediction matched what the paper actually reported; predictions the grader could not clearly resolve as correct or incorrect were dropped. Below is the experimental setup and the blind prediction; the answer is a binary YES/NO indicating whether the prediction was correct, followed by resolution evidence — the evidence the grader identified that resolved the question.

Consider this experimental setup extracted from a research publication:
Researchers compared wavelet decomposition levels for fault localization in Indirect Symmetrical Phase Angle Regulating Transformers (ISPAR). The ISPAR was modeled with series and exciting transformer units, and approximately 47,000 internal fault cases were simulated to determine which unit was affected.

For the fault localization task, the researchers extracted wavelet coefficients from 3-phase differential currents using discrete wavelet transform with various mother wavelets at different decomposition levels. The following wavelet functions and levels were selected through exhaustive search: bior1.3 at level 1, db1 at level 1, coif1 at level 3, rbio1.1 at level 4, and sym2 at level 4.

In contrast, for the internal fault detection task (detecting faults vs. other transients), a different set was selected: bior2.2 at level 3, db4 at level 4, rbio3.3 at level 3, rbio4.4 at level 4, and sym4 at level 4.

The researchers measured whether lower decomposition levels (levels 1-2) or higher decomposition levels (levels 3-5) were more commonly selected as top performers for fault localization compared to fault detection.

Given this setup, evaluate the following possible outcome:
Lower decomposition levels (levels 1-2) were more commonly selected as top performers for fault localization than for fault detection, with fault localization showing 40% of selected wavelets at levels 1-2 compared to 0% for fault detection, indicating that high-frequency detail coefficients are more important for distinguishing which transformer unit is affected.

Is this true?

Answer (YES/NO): YES